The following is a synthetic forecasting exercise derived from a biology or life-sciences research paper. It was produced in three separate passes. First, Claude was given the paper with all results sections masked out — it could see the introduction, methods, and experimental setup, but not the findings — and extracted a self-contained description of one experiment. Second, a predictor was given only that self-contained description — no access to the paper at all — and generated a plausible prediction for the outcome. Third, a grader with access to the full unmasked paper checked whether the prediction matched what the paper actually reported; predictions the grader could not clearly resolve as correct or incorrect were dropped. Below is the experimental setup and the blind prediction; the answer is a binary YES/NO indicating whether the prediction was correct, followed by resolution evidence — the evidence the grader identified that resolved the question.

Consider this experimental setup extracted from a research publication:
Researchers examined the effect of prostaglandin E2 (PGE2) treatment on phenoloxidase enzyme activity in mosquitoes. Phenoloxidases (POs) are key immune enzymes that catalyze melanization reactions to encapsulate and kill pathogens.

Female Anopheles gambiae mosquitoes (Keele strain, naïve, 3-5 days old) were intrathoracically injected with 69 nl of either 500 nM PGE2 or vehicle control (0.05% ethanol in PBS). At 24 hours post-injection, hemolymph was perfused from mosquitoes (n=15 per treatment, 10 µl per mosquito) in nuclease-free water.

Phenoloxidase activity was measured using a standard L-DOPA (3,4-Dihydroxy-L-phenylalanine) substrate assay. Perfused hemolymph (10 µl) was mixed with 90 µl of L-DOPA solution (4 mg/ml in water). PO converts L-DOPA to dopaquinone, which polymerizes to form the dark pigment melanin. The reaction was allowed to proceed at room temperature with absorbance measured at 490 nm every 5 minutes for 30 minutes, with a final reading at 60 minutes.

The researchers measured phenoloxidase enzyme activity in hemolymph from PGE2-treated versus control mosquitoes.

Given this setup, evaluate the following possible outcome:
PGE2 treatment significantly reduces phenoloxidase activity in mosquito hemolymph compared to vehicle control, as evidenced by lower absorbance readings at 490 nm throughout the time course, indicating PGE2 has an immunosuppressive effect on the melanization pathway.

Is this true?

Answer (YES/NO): NO